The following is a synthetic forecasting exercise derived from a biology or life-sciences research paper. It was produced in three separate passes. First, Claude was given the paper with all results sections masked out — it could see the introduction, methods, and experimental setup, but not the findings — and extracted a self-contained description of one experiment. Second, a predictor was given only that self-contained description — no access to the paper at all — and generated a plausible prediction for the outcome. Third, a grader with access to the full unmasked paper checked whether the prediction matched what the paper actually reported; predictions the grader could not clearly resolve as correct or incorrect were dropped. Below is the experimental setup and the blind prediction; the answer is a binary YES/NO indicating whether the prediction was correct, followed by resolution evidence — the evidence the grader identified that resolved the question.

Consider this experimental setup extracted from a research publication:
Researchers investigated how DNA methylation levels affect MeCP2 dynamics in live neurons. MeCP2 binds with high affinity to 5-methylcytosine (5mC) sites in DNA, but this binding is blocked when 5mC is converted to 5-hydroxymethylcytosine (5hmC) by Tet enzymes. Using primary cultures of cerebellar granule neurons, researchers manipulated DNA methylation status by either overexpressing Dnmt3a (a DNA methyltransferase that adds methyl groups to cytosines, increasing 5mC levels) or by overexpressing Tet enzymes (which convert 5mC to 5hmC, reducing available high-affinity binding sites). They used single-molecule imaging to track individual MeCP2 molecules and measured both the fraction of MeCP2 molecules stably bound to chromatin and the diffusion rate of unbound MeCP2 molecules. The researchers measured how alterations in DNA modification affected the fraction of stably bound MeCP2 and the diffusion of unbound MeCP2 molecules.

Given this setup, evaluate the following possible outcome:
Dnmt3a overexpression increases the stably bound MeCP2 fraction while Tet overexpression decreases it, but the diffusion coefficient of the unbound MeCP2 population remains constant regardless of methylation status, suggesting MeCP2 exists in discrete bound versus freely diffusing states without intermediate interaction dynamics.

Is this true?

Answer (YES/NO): YES